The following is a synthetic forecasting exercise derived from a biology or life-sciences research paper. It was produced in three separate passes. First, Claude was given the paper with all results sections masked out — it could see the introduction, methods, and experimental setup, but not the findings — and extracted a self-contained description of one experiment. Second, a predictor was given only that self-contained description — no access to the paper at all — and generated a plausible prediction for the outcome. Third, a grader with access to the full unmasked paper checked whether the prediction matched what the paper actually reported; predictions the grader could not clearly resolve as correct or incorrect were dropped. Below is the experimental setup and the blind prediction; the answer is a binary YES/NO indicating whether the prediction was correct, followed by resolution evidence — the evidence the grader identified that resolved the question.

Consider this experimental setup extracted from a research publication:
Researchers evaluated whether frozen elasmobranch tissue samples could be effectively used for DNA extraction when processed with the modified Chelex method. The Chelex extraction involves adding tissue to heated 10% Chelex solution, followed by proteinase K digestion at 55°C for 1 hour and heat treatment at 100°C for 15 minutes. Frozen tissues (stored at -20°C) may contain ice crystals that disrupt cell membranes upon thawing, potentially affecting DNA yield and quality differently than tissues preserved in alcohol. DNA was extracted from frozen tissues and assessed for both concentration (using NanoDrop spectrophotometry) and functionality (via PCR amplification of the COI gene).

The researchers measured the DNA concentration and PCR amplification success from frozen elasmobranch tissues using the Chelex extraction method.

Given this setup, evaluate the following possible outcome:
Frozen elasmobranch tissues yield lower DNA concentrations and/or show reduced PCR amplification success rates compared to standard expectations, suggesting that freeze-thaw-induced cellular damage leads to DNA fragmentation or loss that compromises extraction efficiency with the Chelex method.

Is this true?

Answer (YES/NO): NO